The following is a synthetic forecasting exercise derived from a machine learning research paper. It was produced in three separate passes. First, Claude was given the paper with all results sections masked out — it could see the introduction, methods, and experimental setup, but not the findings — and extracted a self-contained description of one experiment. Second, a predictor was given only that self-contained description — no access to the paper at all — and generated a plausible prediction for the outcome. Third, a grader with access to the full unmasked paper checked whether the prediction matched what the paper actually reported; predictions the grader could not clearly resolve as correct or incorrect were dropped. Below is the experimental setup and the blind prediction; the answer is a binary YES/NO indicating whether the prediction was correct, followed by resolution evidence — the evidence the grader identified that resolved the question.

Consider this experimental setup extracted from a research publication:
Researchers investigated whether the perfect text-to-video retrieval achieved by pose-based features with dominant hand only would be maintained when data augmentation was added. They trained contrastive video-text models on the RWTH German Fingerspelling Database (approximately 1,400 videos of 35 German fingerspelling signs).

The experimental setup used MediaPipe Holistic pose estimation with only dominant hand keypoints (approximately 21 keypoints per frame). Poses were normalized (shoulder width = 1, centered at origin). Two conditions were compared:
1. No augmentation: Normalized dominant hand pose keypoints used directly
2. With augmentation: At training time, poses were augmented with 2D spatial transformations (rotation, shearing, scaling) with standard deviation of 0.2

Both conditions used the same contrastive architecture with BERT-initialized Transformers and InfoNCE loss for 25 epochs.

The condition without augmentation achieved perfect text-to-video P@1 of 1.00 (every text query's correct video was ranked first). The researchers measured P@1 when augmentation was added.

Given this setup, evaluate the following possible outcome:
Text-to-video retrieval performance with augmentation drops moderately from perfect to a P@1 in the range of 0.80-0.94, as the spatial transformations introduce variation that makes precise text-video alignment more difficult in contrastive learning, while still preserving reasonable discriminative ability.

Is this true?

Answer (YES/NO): YES